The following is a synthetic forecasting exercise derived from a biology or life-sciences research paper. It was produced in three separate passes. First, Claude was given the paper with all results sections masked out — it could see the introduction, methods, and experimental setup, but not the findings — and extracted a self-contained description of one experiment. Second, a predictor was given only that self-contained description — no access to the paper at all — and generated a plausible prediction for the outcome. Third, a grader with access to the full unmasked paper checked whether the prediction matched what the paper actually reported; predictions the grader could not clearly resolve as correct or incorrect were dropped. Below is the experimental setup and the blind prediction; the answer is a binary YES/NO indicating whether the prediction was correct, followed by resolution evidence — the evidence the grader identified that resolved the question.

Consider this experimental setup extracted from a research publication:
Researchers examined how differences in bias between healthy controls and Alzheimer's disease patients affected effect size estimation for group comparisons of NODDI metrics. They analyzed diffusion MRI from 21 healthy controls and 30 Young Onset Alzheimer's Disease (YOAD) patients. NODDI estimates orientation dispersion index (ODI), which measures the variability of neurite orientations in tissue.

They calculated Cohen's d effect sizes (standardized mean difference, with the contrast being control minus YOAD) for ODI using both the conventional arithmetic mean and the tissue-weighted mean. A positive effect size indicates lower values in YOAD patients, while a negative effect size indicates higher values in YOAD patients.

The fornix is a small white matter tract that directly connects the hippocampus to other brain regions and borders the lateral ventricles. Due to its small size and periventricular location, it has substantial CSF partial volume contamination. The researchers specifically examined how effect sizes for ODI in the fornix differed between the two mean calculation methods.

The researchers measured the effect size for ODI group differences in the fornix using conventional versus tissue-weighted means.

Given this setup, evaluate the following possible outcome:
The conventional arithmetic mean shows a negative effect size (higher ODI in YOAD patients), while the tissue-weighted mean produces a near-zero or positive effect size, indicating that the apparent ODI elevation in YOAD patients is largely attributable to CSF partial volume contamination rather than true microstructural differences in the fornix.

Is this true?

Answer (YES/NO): NO